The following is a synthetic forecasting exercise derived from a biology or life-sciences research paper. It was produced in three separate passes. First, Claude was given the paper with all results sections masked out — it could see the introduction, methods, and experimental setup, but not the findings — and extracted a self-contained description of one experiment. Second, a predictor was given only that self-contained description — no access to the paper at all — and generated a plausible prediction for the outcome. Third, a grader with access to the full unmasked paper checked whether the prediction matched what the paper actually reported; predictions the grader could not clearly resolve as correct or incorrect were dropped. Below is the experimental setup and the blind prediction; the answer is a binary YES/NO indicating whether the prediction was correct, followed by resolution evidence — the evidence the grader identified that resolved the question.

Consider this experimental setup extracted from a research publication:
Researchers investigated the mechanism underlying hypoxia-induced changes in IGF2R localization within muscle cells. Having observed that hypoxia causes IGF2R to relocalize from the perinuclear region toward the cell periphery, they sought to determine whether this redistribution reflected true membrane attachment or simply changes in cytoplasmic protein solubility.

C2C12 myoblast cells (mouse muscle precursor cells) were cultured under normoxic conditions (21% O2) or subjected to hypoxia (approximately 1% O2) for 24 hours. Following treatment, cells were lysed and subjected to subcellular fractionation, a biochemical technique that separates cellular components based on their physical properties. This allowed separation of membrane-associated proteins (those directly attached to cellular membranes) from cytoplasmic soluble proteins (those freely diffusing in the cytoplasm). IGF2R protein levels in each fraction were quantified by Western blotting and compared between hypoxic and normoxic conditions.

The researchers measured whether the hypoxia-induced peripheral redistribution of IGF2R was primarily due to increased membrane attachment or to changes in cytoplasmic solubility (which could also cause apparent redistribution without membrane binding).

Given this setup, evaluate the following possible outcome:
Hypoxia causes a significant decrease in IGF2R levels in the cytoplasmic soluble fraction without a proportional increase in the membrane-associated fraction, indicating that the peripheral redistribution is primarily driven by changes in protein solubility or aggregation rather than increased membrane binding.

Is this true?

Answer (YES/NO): NO